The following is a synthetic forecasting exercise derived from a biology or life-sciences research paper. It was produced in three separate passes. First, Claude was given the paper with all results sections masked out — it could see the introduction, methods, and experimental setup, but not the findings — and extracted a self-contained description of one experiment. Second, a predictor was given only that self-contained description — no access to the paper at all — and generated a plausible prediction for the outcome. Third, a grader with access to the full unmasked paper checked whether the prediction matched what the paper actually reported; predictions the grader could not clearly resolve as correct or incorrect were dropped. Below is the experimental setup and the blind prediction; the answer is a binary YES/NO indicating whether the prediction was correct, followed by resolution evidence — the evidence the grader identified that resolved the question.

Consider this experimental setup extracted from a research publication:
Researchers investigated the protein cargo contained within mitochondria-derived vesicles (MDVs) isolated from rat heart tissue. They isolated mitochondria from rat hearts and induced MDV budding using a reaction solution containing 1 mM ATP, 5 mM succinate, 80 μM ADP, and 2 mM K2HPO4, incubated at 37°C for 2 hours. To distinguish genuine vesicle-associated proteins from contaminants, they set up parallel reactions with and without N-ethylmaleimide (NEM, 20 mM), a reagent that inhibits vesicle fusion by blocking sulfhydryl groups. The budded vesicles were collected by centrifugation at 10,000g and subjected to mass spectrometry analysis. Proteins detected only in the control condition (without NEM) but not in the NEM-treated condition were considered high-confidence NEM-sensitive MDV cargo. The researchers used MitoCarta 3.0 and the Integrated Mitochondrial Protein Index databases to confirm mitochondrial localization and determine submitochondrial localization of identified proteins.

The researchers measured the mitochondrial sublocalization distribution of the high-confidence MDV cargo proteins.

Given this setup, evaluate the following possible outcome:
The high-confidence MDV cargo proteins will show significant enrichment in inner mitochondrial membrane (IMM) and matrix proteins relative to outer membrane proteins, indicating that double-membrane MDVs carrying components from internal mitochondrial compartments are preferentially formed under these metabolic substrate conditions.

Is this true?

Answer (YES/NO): YES